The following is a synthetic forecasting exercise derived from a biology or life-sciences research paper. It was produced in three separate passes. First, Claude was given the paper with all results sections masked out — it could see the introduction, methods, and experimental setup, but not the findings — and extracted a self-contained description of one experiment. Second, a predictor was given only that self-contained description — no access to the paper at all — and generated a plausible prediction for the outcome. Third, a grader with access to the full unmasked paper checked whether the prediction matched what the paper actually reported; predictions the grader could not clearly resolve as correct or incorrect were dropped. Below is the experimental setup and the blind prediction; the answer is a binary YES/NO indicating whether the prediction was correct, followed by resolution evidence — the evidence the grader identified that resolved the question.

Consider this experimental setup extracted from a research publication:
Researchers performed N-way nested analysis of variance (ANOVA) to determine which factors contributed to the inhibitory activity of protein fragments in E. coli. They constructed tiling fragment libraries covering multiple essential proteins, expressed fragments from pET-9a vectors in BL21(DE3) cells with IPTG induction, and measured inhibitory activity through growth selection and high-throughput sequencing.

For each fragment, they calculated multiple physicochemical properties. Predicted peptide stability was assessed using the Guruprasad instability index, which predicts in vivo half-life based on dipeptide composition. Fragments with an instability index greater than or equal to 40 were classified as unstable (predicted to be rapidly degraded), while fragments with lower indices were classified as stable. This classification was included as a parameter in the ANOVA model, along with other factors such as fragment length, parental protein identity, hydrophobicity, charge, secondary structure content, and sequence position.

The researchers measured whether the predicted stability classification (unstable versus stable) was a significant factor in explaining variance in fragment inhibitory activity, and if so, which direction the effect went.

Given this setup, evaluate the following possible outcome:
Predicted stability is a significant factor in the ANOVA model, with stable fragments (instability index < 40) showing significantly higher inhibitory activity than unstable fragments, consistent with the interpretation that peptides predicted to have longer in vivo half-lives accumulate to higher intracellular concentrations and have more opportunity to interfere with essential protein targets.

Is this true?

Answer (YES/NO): NO